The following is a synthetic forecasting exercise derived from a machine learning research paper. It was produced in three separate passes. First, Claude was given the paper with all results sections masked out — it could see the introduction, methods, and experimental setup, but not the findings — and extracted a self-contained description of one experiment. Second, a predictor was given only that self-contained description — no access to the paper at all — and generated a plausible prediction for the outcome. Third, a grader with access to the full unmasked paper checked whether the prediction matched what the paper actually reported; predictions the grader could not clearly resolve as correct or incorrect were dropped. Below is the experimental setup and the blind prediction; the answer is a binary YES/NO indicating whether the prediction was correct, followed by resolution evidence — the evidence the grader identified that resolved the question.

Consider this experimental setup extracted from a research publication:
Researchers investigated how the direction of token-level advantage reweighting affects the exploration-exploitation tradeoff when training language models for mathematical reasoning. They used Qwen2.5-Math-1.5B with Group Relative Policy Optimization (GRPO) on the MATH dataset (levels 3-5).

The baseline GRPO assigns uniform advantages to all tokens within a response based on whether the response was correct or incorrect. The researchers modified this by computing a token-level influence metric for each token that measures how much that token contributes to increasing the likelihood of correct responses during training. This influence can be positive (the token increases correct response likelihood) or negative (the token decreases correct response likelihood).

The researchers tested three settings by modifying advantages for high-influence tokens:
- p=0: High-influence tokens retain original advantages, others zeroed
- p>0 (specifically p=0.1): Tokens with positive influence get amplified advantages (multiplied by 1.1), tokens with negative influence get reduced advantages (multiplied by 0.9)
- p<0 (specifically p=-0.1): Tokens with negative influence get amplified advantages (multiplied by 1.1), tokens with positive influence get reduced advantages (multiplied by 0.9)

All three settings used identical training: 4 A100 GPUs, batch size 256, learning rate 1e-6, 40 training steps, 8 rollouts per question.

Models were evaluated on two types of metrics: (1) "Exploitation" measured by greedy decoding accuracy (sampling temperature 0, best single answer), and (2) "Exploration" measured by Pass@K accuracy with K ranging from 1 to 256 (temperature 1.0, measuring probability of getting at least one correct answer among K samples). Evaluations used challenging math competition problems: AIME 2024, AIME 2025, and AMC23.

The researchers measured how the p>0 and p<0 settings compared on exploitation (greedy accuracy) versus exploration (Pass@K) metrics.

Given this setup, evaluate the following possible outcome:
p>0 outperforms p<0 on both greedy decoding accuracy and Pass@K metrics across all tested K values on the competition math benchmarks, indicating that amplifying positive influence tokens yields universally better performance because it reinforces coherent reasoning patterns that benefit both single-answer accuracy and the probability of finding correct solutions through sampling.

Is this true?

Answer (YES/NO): NO